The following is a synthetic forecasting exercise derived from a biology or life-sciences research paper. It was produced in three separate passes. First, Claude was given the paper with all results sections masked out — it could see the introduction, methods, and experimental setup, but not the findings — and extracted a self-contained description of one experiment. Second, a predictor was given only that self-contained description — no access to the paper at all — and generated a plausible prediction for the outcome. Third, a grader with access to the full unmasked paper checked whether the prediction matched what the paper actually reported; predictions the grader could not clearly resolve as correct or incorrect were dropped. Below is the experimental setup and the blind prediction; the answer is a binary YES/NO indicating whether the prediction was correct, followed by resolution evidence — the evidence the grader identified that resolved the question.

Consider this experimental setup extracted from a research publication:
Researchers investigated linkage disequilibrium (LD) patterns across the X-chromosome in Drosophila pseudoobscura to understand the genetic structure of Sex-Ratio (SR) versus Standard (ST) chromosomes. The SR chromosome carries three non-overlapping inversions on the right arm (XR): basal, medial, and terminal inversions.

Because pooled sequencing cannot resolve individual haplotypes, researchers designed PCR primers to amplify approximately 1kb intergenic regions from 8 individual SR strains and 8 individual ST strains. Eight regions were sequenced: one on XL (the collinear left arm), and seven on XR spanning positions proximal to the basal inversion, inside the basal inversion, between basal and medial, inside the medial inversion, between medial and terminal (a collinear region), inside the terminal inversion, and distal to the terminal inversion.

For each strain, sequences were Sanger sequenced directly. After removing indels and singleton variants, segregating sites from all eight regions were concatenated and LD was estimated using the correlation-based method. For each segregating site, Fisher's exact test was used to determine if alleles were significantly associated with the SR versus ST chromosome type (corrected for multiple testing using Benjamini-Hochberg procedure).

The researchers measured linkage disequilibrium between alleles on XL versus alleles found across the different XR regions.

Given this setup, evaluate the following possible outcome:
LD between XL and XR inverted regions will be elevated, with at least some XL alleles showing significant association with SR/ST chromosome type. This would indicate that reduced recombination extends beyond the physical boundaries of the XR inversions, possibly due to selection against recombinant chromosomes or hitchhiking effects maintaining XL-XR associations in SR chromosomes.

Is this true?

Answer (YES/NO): NO